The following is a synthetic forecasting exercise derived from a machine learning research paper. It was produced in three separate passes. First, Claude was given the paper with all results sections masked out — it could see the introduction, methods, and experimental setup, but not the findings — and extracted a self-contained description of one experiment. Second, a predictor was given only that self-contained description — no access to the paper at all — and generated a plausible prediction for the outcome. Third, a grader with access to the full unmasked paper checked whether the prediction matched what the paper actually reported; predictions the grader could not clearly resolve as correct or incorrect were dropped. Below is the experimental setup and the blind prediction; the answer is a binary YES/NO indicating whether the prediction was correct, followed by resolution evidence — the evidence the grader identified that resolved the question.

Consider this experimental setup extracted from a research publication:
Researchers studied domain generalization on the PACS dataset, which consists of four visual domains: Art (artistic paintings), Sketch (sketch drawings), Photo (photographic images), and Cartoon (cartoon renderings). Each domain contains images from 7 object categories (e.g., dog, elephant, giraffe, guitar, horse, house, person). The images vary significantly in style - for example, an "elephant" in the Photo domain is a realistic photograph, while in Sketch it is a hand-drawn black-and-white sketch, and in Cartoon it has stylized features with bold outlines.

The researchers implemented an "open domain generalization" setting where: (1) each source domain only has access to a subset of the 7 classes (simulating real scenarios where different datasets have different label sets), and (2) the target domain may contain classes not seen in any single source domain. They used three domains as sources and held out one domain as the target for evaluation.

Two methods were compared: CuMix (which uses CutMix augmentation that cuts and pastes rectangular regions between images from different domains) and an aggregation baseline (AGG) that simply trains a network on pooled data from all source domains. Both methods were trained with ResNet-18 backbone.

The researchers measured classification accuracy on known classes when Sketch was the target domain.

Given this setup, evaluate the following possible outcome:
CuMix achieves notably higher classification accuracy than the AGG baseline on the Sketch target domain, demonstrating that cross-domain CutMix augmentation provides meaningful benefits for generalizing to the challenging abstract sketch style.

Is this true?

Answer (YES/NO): NO